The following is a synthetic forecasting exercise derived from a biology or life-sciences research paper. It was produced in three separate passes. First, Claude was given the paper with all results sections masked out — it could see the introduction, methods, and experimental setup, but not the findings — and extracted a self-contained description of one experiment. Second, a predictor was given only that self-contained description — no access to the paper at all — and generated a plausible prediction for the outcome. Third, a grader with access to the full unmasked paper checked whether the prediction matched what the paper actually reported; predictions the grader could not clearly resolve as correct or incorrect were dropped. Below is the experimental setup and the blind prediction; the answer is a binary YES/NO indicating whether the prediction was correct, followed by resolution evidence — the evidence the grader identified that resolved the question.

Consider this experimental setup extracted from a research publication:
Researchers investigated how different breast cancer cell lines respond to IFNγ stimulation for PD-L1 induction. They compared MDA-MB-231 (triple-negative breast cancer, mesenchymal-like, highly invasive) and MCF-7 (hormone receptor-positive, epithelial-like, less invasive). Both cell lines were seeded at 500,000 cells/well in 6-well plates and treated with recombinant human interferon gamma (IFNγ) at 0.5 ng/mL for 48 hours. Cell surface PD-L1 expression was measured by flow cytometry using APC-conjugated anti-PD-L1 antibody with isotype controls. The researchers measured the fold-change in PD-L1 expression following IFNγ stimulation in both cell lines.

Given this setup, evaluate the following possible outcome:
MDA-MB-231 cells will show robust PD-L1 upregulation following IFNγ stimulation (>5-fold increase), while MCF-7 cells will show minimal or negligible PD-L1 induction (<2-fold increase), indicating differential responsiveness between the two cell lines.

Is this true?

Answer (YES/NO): NO